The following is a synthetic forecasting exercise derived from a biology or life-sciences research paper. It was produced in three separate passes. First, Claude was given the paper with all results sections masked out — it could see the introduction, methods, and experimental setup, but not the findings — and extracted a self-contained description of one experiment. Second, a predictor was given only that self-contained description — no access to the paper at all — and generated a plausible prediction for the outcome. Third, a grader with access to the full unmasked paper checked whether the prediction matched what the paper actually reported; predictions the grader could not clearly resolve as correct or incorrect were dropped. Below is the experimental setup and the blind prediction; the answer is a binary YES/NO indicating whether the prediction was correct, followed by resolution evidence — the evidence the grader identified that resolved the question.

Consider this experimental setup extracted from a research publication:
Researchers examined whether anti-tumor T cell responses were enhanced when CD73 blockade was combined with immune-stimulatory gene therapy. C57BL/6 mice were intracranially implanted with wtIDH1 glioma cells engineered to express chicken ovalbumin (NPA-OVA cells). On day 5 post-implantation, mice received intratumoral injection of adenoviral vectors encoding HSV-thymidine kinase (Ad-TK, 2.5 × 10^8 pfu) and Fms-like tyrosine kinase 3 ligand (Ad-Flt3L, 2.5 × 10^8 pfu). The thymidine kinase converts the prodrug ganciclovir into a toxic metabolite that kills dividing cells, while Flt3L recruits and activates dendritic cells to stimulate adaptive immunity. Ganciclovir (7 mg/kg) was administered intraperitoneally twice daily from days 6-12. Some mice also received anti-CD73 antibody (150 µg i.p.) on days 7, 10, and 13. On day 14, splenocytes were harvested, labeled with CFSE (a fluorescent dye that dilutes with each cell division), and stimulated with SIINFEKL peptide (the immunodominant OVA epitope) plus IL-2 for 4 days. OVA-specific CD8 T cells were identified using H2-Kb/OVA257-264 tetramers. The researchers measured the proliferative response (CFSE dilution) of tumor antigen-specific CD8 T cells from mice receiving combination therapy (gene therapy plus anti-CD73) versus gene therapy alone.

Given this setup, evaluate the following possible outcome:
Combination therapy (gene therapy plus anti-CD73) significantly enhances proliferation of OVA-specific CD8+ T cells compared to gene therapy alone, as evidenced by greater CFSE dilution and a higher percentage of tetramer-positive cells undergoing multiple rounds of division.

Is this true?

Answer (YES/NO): NO